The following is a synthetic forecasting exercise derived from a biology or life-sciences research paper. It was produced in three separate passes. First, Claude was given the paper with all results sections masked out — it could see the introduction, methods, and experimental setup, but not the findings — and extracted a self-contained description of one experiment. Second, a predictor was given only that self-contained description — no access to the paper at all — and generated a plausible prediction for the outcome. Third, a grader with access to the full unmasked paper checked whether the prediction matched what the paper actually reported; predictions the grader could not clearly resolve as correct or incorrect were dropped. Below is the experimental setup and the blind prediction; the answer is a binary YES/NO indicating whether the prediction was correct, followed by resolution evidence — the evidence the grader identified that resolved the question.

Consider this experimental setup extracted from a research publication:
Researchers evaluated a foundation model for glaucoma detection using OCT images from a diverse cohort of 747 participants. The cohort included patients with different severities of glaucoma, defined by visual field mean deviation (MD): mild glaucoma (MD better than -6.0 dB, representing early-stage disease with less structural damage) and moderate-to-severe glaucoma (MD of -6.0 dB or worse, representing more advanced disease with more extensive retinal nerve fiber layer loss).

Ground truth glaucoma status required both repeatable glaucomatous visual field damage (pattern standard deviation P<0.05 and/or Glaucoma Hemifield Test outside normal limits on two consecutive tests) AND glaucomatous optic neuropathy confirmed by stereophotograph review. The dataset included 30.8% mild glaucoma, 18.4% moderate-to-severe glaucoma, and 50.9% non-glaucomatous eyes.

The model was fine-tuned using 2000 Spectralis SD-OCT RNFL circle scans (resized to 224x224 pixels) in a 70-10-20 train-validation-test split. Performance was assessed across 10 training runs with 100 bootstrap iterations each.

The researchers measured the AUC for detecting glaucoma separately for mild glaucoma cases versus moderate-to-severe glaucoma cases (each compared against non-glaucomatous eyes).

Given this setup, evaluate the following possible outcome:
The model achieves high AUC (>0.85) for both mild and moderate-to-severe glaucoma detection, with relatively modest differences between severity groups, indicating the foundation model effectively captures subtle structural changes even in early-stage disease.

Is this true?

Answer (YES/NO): NO